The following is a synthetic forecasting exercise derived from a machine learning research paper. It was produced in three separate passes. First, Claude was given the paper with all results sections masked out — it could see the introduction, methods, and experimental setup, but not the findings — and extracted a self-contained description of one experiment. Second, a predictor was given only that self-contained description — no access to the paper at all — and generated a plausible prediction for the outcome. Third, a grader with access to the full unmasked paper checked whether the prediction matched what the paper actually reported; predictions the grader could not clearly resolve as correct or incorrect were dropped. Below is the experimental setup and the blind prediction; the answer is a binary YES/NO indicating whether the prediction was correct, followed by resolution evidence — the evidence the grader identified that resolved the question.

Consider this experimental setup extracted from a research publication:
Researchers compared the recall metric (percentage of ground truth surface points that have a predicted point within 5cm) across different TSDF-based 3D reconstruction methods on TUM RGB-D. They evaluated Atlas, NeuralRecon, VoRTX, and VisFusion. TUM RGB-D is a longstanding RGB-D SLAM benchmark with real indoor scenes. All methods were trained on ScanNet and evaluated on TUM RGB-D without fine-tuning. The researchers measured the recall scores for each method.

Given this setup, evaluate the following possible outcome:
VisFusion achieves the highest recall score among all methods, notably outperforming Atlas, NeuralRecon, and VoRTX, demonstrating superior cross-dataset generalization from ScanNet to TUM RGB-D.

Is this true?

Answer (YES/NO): NO